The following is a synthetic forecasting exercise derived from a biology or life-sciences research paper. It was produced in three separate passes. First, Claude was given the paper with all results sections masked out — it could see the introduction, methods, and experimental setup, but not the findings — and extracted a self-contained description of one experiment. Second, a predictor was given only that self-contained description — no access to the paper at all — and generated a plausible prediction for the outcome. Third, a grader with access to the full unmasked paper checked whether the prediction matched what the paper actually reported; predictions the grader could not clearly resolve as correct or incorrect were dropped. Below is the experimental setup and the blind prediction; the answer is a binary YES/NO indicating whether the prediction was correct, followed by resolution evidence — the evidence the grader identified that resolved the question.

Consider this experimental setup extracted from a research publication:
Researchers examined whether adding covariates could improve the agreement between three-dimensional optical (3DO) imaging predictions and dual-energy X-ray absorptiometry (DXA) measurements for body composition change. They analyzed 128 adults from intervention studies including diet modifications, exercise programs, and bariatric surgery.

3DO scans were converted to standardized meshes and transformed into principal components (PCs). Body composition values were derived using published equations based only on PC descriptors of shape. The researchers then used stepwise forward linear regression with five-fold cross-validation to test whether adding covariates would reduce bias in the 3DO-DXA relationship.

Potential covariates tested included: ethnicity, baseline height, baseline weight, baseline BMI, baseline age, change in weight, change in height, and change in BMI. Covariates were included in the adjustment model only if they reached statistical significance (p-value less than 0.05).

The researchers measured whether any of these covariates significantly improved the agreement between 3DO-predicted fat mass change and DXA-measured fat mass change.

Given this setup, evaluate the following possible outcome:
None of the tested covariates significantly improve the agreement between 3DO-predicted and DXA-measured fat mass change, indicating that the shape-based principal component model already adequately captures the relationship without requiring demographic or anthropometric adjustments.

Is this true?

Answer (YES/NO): NO